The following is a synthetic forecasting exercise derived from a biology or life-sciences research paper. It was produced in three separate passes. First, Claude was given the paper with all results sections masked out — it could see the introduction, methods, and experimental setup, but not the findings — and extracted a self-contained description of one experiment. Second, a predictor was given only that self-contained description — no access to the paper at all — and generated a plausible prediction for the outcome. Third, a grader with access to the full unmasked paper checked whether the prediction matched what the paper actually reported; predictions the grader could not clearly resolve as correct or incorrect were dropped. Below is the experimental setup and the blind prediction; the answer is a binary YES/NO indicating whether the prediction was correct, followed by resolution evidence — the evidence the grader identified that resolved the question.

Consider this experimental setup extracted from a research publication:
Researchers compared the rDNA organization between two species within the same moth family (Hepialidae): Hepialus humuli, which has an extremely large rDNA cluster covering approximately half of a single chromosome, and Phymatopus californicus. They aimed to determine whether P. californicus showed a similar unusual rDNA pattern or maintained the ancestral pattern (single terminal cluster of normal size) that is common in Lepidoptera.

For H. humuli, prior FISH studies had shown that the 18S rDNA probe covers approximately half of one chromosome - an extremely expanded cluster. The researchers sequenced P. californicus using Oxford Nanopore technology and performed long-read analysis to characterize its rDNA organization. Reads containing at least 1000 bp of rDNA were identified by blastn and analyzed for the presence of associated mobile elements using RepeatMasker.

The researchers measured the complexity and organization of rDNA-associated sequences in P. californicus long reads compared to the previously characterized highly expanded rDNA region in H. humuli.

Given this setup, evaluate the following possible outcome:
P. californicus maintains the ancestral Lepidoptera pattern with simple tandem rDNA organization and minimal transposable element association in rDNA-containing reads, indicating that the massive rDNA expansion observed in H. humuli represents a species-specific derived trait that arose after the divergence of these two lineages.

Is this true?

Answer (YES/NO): YES